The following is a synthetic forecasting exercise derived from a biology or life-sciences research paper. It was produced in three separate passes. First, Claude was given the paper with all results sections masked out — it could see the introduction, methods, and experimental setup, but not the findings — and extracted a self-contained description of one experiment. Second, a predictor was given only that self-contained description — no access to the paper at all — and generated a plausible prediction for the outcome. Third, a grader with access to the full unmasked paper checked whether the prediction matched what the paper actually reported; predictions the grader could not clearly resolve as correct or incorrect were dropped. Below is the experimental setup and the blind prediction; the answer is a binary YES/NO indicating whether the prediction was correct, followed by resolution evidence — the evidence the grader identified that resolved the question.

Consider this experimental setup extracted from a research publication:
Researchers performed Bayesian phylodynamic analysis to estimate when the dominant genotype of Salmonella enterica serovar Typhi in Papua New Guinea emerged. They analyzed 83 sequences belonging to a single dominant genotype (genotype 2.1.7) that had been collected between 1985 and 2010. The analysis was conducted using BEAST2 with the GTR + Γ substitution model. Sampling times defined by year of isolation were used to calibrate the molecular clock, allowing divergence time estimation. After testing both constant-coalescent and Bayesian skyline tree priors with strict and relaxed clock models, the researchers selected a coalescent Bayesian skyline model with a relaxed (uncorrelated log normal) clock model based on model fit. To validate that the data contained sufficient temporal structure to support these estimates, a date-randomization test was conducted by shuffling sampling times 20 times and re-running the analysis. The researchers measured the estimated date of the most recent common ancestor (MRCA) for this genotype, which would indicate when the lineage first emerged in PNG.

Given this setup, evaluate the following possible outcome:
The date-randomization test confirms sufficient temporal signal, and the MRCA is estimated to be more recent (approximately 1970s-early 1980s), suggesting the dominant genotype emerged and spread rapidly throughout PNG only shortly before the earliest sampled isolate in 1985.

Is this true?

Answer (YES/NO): NO